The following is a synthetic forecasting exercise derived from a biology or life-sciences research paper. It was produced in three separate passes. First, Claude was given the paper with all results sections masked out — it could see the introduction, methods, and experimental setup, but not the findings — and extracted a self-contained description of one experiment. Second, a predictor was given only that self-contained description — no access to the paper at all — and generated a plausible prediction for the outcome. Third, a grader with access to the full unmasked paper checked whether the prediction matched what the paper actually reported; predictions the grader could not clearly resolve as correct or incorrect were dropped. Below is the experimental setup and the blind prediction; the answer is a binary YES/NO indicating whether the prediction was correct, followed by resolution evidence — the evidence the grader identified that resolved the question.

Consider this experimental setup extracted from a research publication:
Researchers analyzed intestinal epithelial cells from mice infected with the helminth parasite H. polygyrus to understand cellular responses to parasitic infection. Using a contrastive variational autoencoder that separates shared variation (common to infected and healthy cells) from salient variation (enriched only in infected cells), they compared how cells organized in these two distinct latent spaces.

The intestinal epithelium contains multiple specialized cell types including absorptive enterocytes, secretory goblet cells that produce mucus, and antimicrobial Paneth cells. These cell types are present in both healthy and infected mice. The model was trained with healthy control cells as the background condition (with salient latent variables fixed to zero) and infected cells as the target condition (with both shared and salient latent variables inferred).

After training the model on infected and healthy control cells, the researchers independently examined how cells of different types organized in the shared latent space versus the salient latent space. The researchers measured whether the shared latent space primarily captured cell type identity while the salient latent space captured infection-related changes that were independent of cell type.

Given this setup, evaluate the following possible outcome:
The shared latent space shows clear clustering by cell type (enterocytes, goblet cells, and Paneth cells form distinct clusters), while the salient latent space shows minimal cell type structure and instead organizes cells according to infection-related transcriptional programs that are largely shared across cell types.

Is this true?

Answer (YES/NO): YES